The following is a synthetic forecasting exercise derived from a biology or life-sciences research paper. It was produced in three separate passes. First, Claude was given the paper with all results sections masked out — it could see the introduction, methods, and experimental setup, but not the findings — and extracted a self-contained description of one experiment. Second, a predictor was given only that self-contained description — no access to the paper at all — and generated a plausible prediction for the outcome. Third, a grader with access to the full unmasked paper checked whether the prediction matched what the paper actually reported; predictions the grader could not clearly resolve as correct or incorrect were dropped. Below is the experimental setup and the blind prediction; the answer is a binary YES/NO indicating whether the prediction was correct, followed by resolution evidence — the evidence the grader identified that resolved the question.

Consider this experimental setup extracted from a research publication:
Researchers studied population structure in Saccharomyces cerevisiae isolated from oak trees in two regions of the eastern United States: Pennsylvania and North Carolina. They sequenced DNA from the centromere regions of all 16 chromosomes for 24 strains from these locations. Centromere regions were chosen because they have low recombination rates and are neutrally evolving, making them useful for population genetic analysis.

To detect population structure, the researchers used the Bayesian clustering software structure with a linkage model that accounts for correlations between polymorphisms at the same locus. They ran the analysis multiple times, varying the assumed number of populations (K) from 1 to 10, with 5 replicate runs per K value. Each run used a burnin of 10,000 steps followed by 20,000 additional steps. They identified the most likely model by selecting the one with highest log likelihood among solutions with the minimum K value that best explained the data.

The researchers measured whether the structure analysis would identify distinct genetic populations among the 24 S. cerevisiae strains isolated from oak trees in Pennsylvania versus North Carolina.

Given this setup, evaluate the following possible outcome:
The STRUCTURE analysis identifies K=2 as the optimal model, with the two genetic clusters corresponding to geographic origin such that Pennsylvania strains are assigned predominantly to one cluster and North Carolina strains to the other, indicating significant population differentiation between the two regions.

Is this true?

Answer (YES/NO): YES